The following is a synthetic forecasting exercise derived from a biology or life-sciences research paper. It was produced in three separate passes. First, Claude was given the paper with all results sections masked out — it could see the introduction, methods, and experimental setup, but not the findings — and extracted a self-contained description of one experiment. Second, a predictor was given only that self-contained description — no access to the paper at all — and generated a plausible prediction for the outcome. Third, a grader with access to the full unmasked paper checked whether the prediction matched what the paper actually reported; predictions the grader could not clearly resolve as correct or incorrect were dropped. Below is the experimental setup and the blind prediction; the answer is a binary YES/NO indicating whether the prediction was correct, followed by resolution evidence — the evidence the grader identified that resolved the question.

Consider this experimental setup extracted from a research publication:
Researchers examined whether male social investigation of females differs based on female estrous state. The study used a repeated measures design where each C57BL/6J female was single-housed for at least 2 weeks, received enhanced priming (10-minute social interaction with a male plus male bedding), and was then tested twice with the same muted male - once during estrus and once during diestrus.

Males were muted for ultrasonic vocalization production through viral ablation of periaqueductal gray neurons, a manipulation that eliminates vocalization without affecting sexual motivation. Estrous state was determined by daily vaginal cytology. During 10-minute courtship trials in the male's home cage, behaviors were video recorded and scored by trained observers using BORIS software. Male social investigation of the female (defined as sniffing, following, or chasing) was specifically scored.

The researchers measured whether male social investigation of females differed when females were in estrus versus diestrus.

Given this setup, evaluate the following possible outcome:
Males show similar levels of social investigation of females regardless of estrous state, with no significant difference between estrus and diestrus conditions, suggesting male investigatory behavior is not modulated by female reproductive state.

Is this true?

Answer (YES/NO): YES